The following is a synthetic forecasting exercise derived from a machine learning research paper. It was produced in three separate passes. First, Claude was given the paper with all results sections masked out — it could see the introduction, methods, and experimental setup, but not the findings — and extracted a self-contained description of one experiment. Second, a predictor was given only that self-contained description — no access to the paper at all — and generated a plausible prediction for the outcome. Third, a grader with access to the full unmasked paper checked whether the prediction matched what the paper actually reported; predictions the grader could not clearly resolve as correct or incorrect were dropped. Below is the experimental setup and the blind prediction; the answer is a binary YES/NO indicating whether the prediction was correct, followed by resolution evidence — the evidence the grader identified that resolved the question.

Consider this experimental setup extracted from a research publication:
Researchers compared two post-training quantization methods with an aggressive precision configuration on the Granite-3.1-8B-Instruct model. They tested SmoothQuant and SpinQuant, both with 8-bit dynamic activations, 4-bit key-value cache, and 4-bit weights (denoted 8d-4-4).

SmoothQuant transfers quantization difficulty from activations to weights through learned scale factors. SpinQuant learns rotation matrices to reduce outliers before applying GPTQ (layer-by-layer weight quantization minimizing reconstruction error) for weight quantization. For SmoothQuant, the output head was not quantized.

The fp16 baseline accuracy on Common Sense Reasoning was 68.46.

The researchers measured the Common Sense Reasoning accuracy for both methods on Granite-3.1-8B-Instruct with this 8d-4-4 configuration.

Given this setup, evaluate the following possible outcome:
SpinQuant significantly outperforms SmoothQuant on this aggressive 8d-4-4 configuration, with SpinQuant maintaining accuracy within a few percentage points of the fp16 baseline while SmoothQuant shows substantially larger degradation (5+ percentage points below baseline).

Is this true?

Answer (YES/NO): NO